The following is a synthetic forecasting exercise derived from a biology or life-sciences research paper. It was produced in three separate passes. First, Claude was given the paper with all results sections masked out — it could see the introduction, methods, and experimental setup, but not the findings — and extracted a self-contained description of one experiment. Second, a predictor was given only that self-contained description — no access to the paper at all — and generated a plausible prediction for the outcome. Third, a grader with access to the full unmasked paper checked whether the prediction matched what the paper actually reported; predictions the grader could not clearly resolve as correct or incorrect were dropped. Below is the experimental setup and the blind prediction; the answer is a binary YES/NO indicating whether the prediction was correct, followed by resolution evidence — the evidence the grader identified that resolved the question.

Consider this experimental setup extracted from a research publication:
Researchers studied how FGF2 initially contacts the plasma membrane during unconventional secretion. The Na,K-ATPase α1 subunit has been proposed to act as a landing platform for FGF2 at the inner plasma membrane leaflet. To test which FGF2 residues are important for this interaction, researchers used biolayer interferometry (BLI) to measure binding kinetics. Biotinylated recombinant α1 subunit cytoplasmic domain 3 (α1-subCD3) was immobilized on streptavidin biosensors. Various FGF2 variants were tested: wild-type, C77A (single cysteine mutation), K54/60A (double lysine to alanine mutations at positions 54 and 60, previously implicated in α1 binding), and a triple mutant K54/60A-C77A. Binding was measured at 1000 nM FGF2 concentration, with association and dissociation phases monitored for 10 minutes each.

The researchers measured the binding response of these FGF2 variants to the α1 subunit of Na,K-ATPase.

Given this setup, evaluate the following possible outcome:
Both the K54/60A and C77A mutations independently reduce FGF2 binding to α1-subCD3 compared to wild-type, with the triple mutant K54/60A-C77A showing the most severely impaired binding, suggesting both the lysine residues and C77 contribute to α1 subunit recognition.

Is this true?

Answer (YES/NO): YES